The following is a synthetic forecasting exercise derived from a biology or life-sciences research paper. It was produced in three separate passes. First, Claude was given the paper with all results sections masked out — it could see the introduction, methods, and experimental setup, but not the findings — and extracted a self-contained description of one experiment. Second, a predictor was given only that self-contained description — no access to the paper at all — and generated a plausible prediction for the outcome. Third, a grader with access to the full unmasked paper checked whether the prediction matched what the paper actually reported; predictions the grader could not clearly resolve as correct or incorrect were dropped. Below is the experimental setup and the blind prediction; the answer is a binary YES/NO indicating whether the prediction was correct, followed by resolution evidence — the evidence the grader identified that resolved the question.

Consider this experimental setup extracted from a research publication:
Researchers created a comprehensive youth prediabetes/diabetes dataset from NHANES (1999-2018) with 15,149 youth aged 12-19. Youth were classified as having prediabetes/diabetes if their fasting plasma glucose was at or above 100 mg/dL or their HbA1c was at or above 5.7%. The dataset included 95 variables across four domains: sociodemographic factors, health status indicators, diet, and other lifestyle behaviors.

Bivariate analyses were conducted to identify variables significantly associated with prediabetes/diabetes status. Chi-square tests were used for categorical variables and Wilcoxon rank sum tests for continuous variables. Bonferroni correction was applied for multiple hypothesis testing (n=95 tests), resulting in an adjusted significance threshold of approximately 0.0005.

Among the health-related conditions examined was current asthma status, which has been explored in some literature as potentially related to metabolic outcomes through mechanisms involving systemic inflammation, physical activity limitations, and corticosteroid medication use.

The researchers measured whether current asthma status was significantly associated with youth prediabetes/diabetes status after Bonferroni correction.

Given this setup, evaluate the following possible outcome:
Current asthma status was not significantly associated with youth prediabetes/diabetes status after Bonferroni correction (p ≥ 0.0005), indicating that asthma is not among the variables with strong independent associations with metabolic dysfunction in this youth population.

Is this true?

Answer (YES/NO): YES